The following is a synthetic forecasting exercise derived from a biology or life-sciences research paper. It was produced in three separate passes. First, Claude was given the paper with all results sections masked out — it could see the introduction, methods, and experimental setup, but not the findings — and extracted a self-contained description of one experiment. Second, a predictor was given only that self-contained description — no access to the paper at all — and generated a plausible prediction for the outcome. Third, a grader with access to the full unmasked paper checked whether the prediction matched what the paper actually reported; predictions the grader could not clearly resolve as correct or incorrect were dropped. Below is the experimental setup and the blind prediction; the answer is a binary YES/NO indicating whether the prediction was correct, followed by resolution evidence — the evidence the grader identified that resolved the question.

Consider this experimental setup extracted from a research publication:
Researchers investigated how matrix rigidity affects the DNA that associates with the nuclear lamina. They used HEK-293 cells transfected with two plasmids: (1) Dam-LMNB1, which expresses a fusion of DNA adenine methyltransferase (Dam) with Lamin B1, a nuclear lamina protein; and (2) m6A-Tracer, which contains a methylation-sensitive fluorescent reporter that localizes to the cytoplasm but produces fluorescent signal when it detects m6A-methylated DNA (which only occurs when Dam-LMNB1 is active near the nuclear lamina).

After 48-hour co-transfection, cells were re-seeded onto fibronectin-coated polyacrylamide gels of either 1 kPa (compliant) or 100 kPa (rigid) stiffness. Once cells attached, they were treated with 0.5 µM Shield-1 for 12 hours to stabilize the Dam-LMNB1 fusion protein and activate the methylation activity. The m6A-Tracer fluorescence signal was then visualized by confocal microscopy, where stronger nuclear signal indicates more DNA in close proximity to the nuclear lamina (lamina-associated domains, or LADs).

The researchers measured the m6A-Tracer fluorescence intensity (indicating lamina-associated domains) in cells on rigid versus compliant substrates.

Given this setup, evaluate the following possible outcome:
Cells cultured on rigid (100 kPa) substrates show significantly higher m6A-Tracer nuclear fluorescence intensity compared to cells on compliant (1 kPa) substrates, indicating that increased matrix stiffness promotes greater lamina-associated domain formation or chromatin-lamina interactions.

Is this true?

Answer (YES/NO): NO